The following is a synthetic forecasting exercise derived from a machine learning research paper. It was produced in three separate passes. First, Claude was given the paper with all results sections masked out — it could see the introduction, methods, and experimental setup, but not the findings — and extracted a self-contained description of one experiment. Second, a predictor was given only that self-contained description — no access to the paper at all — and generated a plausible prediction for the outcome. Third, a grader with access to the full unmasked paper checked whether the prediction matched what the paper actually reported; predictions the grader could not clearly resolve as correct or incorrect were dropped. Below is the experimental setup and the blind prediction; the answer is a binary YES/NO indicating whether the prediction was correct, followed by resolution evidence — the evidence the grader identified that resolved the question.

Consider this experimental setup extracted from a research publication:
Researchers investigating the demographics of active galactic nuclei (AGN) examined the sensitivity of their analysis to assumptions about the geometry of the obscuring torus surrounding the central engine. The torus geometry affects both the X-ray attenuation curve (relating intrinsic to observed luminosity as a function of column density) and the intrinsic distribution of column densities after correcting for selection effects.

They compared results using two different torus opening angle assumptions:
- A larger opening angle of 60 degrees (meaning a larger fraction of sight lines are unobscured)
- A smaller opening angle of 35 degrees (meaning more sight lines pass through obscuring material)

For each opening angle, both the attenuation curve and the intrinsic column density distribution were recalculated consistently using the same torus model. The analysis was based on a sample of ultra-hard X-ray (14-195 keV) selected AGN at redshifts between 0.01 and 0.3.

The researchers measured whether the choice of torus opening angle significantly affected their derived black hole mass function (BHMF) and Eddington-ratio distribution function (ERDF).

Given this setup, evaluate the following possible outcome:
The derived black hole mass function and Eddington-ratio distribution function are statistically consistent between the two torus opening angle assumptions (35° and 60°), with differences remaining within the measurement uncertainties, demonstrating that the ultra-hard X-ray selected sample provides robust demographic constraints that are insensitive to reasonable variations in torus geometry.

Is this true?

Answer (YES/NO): YES